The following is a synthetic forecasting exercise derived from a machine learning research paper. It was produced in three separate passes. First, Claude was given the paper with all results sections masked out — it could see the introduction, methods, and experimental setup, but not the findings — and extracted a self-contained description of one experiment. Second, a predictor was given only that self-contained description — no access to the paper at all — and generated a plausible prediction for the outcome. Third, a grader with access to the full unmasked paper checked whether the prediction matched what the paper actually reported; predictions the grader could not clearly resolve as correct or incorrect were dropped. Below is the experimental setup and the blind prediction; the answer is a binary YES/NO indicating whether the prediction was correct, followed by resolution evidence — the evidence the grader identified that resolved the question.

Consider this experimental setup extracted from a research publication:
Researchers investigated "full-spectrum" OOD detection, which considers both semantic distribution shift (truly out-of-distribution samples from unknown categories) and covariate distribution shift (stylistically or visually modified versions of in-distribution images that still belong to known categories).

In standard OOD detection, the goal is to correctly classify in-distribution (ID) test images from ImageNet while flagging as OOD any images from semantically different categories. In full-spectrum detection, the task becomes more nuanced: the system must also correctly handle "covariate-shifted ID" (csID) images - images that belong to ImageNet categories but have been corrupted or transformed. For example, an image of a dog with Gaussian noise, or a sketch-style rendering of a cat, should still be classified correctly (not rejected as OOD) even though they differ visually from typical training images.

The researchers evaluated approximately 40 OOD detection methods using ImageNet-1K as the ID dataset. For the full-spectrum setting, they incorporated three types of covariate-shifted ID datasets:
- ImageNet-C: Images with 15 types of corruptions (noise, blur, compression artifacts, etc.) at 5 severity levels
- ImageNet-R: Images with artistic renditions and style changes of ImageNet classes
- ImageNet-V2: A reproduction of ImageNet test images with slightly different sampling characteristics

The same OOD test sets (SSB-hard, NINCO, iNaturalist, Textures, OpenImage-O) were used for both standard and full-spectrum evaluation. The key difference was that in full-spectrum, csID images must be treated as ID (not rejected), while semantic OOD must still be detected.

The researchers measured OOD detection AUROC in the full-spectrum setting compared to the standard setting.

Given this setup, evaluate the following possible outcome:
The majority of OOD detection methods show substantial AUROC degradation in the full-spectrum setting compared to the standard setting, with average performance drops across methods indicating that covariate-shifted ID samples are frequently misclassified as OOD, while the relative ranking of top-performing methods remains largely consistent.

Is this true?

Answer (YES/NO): NO